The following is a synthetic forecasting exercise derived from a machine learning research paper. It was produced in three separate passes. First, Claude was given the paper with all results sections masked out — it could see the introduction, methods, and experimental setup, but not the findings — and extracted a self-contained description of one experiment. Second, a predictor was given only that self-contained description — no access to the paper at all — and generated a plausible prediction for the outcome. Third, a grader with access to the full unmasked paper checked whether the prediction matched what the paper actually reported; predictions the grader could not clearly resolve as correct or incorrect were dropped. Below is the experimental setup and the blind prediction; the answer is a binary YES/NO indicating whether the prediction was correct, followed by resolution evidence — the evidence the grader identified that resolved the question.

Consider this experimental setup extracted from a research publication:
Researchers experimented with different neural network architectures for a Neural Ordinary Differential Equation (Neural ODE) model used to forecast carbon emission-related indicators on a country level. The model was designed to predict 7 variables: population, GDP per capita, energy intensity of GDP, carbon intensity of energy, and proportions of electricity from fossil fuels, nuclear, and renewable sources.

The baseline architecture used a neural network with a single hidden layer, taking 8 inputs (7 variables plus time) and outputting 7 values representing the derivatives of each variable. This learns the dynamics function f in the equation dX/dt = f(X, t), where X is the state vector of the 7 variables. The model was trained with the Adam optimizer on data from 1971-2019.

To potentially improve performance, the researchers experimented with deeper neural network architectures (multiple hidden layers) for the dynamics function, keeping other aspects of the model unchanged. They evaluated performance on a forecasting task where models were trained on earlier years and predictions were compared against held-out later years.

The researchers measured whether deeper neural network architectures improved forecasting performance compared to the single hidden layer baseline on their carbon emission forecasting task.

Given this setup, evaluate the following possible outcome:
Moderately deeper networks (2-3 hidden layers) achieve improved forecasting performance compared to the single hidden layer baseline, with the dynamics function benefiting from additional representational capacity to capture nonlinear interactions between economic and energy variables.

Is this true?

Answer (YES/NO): NO